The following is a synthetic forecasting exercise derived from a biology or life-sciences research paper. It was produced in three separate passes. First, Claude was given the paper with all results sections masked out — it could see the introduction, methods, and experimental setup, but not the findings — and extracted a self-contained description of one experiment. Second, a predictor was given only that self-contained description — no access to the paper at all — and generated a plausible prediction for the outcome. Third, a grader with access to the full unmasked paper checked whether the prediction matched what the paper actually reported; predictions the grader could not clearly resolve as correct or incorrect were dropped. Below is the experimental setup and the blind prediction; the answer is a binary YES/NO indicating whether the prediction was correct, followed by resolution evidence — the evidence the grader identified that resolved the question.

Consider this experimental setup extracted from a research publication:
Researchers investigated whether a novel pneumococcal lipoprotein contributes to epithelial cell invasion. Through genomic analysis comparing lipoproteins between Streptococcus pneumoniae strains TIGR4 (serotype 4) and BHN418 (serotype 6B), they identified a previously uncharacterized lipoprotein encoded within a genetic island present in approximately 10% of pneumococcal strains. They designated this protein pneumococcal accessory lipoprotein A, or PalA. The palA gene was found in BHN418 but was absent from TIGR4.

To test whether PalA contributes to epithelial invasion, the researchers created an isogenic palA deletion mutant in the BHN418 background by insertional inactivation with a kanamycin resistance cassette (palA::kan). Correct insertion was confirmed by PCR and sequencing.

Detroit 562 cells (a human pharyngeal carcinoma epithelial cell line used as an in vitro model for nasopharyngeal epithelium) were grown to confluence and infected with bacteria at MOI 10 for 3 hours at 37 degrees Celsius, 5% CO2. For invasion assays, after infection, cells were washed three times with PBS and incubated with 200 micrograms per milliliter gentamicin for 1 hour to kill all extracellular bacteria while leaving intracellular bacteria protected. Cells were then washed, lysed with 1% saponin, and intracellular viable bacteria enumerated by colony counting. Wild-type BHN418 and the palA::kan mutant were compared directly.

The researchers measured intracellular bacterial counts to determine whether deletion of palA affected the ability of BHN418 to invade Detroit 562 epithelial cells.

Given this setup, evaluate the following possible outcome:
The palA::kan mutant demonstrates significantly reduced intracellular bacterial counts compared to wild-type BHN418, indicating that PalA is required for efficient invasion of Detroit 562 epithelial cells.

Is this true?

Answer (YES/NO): NO